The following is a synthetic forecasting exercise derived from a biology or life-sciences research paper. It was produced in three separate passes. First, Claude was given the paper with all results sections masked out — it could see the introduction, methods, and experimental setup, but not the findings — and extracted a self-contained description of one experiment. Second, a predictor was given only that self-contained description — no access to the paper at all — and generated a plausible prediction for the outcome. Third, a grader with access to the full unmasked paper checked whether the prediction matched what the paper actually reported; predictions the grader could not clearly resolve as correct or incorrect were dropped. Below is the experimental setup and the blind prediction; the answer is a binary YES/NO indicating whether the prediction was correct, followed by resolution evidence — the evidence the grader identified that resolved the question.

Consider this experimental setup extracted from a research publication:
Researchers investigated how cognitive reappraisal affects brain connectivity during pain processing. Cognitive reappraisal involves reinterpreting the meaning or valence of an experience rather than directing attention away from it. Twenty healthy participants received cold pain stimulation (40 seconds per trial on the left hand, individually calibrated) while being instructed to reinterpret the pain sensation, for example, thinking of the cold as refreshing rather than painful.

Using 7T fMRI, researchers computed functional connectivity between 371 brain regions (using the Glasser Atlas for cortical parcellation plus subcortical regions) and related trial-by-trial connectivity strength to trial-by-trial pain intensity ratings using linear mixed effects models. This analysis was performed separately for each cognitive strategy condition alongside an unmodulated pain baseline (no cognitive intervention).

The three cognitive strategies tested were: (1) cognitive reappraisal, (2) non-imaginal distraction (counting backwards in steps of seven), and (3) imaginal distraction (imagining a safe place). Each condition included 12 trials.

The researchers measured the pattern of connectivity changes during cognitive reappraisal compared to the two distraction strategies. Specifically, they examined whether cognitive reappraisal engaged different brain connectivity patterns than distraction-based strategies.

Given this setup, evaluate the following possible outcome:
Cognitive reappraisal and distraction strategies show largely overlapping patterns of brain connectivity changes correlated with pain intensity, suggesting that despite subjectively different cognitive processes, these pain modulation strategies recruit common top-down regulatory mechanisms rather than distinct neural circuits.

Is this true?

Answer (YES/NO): NO